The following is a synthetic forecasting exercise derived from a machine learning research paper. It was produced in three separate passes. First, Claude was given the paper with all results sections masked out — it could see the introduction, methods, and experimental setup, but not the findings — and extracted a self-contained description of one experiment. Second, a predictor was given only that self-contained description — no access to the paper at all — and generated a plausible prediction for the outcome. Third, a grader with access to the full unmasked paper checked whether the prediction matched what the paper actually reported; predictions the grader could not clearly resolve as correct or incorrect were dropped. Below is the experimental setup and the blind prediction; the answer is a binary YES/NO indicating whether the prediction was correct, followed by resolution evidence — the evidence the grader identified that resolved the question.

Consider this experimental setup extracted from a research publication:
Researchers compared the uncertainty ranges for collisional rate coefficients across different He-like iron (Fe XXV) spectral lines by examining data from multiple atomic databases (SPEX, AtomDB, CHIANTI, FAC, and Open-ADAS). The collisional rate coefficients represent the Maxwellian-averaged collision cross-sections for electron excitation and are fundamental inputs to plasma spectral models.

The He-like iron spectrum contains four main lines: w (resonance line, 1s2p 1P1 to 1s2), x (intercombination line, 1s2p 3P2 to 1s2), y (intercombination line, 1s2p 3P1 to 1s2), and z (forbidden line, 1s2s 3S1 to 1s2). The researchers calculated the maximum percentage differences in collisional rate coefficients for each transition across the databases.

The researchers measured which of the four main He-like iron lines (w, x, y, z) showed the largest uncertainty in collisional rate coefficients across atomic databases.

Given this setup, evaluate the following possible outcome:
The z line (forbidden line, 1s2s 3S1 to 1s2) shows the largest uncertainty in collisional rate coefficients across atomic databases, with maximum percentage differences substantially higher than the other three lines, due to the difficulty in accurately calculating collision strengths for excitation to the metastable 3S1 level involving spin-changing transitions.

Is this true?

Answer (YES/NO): YES